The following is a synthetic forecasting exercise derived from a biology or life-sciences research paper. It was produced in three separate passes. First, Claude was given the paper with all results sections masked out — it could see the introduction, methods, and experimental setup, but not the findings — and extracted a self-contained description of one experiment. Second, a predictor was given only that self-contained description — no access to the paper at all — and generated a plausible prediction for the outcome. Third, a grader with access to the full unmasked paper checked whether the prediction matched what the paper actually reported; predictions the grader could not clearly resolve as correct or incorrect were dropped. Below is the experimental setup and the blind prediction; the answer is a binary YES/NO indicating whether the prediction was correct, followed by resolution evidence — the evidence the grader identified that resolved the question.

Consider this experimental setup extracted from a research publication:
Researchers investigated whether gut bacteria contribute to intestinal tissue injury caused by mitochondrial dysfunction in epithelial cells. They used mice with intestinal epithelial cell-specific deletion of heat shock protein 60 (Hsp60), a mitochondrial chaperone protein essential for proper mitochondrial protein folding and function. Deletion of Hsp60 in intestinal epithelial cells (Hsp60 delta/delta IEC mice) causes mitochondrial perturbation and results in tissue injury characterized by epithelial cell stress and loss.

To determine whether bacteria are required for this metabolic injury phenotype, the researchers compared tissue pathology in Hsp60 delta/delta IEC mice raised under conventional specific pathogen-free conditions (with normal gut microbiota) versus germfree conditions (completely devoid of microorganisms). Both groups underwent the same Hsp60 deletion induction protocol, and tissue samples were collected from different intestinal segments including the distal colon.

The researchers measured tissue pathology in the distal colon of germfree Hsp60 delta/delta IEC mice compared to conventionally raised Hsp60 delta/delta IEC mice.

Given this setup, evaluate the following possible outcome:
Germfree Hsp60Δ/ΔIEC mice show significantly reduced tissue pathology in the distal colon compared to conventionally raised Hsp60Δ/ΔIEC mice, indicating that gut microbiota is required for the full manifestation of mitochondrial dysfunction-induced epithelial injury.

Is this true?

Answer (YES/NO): YES